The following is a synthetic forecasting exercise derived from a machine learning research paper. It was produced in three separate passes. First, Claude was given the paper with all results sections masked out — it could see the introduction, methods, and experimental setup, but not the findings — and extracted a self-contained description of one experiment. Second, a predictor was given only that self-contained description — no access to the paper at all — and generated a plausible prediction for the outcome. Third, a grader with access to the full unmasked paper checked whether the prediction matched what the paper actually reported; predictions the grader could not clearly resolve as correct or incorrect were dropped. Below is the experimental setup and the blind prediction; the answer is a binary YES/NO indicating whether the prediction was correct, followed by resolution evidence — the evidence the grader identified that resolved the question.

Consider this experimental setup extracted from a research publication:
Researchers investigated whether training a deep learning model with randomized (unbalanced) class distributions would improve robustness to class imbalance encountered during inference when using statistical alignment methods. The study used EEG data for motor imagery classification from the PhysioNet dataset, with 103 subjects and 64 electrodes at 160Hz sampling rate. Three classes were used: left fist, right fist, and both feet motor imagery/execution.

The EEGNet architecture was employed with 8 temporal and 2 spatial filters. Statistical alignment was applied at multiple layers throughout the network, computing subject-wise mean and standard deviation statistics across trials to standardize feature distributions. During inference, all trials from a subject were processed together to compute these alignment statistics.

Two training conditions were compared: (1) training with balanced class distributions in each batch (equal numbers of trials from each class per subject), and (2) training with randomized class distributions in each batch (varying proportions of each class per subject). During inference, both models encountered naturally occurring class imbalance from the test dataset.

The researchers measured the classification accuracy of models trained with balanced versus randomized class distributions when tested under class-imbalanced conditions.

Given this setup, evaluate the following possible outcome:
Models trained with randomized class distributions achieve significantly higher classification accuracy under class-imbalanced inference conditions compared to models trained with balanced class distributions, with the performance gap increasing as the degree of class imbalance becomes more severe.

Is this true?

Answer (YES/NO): NO